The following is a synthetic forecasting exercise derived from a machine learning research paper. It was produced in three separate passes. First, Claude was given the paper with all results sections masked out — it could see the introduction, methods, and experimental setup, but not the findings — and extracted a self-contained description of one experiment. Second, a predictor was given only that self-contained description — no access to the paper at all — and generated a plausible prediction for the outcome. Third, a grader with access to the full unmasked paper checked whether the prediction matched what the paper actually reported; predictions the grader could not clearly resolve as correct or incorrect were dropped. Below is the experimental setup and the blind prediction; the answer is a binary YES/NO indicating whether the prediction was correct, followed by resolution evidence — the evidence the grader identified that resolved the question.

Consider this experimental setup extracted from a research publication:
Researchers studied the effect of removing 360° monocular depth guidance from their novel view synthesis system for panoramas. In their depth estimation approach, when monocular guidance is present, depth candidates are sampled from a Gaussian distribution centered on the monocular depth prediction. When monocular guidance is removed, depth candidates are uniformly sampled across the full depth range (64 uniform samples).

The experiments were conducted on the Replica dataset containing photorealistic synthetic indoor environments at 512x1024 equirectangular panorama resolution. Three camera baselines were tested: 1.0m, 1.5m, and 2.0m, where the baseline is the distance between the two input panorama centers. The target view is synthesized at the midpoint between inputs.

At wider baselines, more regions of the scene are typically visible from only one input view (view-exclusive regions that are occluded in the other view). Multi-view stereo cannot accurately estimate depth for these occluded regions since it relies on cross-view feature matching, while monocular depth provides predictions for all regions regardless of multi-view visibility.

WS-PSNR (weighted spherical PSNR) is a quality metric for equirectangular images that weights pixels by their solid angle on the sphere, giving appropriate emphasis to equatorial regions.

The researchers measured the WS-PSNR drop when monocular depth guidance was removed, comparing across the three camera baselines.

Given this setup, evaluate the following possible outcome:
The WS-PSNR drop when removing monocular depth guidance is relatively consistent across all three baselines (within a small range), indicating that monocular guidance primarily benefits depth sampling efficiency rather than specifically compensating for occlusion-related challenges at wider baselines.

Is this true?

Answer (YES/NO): NO